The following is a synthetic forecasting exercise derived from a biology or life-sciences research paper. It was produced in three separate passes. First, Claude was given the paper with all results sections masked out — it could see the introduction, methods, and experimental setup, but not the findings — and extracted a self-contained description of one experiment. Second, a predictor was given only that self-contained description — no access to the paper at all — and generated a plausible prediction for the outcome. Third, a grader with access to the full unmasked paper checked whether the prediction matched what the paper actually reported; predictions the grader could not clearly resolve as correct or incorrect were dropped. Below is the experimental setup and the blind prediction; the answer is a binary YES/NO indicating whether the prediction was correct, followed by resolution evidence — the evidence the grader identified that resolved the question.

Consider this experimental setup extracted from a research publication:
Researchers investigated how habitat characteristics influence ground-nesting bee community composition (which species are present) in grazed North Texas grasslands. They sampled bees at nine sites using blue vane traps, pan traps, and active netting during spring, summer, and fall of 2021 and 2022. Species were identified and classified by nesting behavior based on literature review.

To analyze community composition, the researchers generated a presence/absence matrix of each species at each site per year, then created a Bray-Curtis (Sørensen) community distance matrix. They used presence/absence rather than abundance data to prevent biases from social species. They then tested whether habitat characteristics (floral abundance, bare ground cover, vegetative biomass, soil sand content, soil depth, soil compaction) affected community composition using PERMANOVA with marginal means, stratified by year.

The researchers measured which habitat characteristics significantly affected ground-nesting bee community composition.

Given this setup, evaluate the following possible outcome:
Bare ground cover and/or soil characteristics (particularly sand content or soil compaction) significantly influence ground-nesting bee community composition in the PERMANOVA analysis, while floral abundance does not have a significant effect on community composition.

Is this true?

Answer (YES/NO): NO